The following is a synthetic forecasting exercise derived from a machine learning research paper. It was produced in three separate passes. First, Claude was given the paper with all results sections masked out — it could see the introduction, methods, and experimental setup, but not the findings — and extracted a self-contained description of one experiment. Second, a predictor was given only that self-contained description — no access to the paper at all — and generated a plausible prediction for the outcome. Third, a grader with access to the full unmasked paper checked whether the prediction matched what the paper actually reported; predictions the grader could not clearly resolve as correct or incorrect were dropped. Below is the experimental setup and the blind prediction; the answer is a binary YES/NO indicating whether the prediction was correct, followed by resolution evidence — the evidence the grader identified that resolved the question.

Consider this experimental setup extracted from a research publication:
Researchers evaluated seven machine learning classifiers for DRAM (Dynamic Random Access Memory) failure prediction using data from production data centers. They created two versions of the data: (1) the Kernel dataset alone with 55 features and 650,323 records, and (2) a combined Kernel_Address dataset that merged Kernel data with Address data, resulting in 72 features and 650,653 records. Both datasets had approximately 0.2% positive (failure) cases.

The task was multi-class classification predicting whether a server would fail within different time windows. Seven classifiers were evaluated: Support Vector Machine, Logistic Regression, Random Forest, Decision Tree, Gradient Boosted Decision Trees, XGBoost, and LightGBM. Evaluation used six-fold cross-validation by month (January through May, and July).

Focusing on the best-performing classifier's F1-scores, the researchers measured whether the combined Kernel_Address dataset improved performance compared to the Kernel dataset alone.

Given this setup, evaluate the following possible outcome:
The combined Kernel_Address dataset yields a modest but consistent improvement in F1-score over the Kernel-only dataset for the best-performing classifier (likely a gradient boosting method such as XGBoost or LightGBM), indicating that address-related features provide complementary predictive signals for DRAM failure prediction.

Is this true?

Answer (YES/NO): YES